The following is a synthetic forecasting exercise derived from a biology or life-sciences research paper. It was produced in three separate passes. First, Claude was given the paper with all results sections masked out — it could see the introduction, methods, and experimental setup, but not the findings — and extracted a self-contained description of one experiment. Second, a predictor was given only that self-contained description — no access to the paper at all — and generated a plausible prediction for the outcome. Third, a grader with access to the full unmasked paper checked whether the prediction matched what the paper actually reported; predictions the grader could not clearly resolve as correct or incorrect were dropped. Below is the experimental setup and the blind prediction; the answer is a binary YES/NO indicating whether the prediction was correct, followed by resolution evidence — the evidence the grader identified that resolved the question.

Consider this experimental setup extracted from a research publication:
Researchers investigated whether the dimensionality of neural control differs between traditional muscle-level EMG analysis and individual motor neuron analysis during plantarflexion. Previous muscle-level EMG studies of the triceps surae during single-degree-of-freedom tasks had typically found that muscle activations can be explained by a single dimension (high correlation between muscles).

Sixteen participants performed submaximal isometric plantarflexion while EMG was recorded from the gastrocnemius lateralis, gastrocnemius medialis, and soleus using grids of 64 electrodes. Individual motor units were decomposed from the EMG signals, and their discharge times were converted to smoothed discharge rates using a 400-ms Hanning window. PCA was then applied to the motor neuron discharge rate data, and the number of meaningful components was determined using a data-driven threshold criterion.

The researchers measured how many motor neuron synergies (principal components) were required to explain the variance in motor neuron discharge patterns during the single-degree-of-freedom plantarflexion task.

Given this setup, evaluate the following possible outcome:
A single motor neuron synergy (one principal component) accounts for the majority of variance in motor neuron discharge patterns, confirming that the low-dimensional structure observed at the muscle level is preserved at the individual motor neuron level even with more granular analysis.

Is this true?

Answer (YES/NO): NO